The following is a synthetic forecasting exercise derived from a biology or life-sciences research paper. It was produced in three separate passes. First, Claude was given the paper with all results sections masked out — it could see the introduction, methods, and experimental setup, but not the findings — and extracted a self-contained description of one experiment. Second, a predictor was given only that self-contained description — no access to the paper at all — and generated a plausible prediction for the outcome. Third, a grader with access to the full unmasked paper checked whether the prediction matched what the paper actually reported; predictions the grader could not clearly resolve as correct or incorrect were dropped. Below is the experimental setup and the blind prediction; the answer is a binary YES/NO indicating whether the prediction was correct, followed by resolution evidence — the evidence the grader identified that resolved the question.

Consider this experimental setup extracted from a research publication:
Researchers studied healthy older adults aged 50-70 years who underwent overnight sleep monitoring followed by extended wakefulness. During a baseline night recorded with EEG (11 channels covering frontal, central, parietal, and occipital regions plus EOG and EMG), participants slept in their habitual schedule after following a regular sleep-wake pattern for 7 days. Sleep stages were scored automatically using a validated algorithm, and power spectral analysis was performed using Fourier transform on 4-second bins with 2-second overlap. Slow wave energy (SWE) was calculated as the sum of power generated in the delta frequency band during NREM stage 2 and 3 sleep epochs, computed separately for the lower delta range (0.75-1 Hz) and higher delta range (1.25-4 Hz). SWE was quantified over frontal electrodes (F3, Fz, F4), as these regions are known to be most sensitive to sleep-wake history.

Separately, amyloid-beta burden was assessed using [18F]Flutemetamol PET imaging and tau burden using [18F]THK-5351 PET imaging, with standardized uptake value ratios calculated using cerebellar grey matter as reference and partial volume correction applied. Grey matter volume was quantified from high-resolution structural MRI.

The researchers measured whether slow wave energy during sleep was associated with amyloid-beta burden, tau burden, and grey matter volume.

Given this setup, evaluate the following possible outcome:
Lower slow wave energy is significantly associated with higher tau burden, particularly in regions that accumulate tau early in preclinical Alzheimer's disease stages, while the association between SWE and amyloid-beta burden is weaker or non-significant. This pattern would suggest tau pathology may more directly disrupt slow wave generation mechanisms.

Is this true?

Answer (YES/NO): NO